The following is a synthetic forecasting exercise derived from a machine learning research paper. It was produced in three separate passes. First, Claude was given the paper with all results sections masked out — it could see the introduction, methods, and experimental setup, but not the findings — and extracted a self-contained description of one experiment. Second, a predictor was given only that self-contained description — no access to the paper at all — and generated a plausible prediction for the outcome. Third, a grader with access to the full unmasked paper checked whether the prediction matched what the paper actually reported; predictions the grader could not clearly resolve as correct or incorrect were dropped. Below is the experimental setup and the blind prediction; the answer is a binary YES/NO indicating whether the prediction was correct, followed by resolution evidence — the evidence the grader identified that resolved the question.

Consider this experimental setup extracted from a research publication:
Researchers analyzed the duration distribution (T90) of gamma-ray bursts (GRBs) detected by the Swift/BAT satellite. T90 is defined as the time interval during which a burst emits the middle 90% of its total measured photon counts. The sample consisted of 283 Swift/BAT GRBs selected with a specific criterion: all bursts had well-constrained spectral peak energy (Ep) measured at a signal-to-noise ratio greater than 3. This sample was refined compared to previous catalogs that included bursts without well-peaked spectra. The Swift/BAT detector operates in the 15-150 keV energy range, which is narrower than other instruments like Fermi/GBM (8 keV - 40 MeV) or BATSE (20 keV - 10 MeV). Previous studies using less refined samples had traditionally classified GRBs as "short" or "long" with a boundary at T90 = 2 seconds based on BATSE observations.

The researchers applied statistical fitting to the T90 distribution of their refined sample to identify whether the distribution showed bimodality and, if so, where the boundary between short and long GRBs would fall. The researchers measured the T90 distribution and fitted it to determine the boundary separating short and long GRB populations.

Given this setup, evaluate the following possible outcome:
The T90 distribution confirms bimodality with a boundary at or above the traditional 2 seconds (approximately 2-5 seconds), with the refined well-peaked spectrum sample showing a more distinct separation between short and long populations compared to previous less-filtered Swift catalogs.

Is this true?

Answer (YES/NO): NO